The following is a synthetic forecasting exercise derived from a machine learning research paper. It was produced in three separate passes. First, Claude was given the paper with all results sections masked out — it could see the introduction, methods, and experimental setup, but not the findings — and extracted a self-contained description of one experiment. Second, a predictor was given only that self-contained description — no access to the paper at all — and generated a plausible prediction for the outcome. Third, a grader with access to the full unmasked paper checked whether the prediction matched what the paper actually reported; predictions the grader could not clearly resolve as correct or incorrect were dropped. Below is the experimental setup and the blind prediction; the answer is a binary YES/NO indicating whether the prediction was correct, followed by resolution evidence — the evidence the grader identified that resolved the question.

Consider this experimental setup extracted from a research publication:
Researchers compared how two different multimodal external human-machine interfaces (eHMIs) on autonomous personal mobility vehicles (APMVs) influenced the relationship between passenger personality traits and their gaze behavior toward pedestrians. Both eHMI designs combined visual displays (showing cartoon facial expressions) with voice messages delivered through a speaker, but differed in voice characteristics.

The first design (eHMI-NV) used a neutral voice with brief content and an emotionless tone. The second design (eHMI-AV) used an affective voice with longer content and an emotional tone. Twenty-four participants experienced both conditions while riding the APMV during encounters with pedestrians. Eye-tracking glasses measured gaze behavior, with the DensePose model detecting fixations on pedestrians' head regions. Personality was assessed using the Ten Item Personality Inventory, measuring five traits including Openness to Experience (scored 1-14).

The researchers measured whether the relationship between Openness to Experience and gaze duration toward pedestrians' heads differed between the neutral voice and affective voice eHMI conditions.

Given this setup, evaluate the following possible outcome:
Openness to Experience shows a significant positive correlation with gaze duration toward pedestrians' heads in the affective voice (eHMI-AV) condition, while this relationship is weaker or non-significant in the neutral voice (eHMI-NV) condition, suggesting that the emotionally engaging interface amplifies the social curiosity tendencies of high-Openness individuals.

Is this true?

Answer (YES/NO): YES